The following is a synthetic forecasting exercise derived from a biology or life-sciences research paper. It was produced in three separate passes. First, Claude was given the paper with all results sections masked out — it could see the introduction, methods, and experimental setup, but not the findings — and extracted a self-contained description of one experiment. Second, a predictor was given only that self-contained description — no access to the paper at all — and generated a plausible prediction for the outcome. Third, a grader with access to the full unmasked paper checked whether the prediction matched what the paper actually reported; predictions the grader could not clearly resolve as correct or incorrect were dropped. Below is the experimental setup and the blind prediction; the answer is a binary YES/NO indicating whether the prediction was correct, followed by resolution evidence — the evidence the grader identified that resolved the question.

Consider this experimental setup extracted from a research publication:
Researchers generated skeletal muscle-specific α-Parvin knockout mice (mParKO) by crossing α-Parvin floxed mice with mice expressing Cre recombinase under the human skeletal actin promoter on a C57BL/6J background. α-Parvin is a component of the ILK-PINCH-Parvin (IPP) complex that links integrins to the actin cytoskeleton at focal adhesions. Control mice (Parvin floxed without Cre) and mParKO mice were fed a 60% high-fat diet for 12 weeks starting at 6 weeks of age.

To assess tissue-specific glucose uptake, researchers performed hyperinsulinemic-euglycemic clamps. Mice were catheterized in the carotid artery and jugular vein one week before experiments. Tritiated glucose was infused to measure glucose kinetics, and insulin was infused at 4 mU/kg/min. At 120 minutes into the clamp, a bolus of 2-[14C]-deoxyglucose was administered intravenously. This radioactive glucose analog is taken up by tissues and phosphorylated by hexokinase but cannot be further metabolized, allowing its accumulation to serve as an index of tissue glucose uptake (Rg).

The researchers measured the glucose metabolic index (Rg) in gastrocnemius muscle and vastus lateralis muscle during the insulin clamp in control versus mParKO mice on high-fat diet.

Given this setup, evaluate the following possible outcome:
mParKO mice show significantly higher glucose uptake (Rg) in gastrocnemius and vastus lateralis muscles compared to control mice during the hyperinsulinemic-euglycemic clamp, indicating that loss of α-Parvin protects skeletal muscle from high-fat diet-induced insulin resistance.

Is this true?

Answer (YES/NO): NO